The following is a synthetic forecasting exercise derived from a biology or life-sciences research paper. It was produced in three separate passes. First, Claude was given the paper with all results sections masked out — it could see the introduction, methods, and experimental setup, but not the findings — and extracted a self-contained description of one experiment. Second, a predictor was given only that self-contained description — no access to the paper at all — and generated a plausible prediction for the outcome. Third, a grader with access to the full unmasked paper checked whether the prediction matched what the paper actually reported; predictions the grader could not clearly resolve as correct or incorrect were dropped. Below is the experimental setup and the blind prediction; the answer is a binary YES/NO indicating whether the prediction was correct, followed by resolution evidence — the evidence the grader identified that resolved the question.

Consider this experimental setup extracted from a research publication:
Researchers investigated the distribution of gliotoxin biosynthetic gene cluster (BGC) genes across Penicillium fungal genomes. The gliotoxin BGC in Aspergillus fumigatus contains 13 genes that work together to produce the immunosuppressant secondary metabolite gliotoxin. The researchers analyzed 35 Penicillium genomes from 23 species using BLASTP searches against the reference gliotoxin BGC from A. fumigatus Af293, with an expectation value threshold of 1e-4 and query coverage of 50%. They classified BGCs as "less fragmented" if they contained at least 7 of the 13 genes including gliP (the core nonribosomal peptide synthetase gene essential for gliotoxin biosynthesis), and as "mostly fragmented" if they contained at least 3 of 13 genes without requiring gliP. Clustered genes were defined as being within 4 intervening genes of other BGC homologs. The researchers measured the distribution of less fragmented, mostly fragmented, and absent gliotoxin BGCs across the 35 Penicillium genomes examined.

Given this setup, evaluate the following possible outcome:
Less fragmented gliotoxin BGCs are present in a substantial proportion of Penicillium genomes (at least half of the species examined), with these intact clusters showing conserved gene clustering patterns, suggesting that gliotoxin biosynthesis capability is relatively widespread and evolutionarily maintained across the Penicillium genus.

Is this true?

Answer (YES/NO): NO